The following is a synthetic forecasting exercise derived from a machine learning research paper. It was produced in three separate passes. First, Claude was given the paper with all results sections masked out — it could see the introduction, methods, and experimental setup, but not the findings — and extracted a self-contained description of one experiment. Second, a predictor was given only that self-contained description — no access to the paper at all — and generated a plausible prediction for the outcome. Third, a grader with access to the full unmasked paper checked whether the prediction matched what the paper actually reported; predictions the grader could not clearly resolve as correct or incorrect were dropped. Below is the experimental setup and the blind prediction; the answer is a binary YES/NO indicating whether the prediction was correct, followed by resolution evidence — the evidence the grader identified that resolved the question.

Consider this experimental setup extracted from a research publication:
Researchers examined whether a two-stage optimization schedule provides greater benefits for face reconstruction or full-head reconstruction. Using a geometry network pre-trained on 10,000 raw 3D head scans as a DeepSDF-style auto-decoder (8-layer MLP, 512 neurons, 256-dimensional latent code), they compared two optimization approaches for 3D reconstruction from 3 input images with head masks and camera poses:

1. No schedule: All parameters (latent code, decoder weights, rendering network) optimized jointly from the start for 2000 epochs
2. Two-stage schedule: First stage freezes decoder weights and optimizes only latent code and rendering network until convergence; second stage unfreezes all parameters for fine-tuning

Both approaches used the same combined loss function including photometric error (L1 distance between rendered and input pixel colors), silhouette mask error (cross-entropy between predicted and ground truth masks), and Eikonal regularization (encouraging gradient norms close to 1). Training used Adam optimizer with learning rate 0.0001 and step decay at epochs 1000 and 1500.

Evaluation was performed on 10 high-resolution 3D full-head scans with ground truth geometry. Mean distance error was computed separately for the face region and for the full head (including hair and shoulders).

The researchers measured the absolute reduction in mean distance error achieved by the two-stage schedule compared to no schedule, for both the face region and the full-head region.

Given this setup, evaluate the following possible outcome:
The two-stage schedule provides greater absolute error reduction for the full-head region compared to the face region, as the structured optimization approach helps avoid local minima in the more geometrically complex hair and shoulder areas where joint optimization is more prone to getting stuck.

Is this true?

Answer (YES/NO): YES